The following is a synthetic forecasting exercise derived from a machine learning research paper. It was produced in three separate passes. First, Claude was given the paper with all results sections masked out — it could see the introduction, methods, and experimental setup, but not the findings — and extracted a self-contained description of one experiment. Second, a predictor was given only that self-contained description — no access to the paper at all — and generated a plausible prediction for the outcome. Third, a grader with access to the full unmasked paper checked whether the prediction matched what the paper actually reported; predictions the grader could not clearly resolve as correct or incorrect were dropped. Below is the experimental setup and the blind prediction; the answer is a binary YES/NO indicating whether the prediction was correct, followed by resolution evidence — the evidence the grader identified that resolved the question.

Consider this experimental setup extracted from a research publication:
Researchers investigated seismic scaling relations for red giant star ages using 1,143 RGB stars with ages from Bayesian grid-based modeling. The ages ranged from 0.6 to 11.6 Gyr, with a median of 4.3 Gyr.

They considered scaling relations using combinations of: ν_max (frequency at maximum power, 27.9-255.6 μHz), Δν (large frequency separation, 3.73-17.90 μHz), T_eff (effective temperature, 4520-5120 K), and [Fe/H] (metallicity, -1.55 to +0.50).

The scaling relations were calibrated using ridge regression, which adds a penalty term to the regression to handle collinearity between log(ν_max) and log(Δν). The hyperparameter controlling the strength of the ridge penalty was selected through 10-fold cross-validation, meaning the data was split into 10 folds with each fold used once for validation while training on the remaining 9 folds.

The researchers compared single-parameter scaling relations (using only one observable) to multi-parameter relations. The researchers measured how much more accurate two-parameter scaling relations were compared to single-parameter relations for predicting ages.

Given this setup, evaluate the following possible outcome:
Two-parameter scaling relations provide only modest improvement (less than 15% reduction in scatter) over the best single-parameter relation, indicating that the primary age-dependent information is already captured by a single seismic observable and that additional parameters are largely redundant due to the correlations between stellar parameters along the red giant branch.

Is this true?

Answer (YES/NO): NO